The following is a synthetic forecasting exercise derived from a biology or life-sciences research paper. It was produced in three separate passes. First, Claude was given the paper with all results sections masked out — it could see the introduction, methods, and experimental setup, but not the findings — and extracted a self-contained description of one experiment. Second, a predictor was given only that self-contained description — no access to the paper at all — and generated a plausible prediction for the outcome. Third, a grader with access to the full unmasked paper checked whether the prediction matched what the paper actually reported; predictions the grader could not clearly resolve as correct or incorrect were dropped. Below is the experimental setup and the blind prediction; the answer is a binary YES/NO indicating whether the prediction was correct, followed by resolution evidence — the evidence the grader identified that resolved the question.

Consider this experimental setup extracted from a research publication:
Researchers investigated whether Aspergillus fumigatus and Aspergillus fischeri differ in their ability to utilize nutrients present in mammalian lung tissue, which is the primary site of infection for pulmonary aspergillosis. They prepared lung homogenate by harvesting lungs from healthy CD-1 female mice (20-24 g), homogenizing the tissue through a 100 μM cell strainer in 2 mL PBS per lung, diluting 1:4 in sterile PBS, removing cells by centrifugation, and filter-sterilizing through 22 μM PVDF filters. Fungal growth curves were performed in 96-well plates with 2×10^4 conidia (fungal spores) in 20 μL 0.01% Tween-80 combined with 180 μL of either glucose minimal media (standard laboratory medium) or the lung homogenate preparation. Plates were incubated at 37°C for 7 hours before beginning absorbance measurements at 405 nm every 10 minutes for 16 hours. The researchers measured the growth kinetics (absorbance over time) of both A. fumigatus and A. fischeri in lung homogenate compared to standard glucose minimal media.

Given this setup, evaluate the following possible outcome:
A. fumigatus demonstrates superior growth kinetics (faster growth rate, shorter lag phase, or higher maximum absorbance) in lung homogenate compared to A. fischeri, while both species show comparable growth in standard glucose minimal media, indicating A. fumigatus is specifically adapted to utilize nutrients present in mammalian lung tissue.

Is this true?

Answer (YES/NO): NO